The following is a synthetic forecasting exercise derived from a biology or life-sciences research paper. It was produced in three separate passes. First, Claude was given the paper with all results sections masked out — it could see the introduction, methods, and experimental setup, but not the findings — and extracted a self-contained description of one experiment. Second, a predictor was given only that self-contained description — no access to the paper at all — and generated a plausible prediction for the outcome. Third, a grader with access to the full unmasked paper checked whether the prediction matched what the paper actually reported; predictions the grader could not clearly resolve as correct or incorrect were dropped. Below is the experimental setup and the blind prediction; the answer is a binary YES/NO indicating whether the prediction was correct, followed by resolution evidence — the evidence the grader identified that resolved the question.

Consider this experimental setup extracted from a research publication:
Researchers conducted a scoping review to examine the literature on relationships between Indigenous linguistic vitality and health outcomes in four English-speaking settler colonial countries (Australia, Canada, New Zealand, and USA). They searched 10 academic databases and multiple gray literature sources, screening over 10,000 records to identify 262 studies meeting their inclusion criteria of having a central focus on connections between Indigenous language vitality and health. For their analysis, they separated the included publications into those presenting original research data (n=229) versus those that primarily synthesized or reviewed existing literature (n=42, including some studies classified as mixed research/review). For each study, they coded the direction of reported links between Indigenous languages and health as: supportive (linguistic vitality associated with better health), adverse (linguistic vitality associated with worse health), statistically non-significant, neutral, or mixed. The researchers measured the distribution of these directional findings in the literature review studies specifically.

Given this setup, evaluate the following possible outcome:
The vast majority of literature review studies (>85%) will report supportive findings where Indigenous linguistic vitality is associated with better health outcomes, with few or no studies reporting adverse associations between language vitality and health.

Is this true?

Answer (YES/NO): YES